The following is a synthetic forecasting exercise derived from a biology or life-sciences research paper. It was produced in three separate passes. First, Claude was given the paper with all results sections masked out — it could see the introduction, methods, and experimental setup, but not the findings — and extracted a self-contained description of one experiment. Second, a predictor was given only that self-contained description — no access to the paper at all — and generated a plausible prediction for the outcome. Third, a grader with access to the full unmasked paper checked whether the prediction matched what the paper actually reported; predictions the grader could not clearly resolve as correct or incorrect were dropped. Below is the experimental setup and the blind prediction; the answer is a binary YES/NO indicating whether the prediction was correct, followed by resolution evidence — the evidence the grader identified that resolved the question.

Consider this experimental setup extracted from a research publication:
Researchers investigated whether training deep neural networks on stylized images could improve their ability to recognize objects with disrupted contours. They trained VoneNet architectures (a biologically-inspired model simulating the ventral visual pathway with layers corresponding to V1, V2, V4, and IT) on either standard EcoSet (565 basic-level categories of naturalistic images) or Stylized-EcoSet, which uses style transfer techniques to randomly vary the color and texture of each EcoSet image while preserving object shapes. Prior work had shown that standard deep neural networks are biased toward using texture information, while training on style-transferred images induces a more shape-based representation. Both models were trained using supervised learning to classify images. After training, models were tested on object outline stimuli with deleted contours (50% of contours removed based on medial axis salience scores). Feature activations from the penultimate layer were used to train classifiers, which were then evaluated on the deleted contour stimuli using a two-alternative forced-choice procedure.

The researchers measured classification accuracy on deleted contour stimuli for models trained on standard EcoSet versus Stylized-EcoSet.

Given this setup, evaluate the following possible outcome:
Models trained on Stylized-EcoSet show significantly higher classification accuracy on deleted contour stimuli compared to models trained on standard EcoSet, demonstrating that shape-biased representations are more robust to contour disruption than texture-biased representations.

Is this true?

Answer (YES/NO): YES